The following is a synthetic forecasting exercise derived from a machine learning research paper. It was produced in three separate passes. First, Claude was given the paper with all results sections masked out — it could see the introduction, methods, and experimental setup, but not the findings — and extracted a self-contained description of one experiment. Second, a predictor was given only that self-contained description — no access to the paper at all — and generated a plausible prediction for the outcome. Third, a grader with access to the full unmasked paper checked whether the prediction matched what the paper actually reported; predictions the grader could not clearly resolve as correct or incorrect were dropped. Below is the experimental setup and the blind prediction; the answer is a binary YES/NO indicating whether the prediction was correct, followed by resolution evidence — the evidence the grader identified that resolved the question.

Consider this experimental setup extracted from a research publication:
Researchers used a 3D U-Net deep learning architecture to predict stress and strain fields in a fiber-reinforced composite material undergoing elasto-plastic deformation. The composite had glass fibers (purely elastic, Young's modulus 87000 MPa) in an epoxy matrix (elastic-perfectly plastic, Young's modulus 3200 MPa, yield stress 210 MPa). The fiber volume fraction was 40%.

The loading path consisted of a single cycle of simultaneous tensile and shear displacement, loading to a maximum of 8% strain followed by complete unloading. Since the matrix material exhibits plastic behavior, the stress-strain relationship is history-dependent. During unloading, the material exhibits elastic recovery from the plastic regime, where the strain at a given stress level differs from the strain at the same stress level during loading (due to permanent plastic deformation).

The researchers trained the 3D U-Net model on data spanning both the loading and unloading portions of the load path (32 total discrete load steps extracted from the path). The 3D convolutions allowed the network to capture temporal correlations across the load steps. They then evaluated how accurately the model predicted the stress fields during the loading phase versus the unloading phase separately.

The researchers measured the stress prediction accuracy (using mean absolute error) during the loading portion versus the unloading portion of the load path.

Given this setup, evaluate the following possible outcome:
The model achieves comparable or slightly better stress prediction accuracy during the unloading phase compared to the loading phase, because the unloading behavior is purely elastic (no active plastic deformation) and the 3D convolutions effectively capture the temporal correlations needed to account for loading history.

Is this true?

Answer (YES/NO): NO